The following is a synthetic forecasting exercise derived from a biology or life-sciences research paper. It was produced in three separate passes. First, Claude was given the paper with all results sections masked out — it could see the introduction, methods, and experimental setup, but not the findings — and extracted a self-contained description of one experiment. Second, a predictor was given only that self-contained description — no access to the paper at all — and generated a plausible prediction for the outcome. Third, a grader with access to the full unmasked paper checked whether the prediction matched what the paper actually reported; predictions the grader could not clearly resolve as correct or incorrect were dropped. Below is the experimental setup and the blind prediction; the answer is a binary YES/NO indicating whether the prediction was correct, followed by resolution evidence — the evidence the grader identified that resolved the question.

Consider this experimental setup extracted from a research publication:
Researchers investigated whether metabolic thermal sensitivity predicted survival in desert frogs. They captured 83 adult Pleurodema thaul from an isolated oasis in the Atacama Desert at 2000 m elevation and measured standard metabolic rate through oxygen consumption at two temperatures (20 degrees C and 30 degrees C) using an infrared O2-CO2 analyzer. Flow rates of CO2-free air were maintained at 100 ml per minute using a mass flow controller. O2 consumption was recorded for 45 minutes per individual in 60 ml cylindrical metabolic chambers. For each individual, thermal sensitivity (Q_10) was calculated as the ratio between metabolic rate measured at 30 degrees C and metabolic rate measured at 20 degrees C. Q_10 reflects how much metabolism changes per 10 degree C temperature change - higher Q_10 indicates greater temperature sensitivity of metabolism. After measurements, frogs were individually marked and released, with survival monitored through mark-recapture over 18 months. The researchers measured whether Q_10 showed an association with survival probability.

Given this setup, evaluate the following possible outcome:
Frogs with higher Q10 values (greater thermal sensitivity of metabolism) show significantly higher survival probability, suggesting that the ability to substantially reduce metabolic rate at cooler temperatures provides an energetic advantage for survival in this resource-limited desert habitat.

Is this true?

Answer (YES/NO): NO